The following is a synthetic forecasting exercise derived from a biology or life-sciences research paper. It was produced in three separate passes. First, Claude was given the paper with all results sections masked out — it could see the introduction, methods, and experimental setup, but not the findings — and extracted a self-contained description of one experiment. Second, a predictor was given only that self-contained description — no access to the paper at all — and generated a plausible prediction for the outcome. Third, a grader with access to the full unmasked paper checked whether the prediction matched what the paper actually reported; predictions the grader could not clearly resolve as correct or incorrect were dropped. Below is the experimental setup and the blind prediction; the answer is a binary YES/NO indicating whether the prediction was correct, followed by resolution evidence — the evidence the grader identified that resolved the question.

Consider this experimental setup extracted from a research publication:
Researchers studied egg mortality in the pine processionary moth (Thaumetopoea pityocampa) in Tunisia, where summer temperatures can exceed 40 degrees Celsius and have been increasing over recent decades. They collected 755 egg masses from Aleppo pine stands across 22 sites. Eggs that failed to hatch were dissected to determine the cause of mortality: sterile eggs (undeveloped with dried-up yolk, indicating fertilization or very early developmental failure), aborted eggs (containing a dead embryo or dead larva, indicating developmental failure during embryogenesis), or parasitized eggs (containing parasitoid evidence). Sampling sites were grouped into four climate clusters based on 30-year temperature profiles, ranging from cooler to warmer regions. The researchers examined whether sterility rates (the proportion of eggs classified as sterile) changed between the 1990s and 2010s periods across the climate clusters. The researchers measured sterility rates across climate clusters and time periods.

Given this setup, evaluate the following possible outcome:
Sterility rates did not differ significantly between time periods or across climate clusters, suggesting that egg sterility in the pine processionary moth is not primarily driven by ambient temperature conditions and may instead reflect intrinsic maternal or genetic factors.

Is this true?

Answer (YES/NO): NO